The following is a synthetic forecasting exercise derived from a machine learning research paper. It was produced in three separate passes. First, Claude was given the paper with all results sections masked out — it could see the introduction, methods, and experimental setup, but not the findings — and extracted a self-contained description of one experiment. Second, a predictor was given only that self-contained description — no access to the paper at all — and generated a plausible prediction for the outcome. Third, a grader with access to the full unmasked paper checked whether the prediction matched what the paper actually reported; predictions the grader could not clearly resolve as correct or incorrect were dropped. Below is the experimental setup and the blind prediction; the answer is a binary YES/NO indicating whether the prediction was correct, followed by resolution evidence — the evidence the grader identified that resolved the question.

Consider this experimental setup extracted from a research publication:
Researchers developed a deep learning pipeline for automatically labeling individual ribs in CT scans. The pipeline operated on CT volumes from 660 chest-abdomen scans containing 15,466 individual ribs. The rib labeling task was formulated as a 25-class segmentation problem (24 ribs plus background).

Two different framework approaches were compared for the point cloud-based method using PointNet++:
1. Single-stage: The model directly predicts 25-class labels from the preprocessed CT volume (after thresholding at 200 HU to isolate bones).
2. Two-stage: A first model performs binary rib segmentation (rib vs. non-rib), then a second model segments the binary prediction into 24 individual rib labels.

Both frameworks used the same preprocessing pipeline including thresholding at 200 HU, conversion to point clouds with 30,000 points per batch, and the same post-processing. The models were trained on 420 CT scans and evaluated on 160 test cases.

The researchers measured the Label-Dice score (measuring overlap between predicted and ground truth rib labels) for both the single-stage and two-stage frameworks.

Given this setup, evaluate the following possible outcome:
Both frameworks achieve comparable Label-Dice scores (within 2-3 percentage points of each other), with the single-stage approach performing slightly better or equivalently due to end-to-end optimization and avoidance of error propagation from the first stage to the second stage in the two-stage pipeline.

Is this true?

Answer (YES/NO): NO